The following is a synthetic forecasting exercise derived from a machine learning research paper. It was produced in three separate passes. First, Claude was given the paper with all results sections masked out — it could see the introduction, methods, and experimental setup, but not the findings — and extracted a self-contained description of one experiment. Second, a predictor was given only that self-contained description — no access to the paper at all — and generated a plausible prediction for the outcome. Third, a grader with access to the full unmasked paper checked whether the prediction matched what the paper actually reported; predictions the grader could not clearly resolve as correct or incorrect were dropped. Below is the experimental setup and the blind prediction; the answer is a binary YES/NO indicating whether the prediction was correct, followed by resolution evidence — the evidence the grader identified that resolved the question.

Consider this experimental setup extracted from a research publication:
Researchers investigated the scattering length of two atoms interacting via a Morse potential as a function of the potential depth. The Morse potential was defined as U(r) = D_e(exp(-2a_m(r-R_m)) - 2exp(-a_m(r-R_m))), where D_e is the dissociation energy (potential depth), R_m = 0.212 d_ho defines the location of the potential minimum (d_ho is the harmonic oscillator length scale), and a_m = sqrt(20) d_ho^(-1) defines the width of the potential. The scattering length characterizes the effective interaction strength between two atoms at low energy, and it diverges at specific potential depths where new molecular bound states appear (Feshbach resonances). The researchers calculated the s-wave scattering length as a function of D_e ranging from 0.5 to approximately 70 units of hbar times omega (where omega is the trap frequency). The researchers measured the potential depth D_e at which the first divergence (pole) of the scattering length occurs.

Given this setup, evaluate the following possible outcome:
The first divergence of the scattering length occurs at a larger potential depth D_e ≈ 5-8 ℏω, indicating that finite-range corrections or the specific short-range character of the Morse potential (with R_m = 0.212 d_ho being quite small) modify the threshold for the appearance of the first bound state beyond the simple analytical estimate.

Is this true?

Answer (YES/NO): NO